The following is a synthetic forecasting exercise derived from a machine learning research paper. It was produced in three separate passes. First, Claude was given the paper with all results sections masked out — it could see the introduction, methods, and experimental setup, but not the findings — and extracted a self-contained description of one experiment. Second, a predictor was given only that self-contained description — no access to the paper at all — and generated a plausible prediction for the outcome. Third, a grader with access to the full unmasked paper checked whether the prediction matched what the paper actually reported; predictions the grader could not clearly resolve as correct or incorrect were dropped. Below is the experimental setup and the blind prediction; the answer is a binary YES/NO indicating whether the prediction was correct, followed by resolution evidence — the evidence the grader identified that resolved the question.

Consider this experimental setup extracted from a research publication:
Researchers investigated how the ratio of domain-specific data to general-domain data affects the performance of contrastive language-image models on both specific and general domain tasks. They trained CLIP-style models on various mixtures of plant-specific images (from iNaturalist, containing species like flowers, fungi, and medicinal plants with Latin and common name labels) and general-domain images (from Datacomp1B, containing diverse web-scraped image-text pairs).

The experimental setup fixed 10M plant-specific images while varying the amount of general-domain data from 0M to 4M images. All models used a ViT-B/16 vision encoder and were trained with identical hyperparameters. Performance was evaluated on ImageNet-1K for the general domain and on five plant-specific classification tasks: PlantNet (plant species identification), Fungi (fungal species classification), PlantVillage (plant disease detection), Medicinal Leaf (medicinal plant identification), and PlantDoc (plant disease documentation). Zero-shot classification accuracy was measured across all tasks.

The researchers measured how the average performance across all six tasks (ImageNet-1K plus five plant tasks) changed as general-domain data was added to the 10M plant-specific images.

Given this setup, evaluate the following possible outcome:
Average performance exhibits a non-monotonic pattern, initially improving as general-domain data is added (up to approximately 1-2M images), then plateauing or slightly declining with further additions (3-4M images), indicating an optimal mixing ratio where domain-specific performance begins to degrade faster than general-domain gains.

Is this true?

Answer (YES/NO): NO